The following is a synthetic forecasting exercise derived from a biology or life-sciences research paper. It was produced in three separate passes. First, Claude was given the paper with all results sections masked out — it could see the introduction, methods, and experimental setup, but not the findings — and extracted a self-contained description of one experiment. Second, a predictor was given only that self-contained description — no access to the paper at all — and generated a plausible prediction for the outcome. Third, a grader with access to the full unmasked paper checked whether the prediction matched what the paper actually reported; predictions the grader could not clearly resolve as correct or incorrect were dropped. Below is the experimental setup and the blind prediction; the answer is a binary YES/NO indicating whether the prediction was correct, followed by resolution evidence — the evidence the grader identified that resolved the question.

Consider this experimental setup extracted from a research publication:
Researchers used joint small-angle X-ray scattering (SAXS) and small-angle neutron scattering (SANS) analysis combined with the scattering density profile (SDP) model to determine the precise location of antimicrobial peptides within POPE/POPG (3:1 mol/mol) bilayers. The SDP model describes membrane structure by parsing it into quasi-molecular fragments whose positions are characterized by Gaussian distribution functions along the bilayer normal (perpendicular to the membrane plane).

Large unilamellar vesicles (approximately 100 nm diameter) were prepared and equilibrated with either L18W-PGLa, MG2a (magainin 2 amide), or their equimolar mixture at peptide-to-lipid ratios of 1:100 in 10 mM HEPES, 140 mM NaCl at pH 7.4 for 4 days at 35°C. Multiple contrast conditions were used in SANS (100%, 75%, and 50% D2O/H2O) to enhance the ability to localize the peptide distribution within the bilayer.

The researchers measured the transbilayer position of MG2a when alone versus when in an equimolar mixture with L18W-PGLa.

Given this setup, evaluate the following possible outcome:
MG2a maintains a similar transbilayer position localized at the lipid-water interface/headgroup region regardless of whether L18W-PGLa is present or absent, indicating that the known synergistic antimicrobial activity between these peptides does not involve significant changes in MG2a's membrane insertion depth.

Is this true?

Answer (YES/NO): NO